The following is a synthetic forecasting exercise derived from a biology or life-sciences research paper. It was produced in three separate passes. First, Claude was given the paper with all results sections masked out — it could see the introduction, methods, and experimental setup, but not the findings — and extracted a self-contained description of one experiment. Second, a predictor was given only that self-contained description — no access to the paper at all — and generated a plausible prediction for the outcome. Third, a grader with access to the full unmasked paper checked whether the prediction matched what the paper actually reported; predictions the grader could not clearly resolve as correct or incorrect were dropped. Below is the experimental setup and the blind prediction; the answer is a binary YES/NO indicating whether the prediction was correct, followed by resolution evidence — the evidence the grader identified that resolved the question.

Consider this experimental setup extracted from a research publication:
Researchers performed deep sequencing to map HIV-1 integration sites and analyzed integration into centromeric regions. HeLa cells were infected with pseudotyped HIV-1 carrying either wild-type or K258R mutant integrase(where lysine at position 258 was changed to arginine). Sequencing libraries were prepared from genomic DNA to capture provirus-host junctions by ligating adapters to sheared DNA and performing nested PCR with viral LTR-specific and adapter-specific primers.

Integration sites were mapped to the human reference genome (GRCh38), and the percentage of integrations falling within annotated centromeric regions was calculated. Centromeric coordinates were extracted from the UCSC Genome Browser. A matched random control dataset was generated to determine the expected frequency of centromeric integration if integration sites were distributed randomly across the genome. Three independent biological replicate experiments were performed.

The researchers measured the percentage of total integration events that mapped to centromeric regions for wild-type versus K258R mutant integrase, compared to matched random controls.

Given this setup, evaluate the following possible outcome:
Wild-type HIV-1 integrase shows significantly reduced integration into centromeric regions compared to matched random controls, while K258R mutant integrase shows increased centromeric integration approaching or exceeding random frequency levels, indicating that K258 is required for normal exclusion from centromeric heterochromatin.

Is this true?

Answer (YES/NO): NO